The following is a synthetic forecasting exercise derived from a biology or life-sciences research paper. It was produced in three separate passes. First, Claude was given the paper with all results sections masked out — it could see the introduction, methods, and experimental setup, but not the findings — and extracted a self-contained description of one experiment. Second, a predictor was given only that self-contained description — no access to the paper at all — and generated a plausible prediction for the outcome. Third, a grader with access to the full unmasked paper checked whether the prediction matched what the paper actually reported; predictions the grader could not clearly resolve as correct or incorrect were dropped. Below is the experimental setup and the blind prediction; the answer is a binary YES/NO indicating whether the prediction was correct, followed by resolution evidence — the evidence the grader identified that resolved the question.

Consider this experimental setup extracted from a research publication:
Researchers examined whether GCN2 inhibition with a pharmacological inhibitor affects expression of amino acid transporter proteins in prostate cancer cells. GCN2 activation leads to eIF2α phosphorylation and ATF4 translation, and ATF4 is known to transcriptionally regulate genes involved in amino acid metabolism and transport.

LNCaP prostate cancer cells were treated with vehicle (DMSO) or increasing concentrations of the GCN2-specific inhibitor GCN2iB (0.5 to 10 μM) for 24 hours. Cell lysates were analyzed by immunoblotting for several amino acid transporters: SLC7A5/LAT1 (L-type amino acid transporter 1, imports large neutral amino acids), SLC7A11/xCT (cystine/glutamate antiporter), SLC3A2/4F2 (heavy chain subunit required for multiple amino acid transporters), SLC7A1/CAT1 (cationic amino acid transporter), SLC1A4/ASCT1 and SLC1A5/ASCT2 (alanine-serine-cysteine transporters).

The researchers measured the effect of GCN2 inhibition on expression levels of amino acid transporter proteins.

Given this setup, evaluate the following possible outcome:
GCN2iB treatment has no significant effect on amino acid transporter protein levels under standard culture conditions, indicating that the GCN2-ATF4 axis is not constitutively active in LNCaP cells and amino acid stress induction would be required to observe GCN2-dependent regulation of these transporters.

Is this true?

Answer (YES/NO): NO